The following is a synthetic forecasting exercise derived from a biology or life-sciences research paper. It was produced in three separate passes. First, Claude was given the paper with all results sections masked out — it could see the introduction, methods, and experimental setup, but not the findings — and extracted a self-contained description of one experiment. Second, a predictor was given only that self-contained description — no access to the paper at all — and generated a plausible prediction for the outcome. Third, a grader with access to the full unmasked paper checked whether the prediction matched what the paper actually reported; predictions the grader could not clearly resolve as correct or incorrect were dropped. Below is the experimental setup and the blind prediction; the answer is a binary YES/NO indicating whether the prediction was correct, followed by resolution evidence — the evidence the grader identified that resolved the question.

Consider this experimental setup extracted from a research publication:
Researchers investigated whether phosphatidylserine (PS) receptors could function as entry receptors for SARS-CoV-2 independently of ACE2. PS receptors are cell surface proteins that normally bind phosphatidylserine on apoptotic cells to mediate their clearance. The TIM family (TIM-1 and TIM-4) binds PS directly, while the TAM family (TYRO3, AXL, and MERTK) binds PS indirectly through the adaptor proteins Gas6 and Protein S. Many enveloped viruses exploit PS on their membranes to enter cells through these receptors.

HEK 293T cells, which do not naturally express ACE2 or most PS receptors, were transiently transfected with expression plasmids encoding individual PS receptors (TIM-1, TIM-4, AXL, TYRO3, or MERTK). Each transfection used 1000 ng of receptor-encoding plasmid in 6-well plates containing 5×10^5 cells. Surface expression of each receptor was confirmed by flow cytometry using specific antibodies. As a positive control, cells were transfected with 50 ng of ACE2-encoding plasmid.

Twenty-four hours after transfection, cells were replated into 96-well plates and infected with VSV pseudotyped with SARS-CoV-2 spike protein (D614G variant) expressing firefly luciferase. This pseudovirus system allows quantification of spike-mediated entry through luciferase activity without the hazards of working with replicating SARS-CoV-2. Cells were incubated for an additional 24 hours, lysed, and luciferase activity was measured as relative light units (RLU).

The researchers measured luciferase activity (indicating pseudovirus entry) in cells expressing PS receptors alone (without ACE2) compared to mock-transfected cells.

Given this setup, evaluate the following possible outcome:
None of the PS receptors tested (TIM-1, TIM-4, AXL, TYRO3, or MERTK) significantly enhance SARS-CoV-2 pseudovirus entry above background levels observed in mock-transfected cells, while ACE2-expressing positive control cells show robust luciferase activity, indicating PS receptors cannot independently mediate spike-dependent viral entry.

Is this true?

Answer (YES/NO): YES